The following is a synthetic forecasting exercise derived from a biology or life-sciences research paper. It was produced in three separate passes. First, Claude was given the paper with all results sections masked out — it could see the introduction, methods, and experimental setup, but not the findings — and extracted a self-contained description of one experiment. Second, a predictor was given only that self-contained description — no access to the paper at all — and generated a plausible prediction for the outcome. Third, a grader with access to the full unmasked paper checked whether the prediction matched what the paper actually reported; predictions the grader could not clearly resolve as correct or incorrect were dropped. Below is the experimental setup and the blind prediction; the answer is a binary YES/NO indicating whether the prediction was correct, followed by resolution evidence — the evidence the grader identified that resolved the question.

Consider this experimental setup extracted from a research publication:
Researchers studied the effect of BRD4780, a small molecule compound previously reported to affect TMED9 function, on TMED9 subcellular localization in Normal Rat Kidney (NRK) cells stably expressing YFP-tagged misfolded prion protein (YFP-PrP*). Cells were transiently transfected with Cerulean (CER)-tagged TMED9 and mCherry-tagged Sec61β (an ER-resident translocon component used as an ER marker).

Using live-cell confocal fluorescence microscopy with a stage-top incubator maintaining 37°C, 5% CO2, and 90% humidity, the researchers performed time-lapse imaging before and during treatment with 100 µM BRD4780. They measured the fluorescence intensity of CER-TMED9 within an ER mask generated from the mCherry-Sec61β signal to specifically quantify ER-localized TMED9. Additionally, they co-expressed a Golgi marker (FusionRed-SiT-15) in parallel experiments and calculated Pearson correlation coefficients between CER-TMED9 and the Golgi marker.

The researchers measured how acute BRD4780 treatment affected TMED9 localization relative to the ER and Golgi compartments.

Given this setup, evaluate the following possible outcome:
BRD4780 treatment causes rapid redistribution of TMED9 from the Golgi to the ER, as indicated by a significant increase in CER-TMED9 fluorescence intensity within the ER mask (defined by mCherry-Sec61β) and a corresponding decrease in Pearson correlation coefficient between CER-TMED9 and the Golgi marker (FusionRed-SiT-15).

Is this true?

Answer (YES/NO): NO